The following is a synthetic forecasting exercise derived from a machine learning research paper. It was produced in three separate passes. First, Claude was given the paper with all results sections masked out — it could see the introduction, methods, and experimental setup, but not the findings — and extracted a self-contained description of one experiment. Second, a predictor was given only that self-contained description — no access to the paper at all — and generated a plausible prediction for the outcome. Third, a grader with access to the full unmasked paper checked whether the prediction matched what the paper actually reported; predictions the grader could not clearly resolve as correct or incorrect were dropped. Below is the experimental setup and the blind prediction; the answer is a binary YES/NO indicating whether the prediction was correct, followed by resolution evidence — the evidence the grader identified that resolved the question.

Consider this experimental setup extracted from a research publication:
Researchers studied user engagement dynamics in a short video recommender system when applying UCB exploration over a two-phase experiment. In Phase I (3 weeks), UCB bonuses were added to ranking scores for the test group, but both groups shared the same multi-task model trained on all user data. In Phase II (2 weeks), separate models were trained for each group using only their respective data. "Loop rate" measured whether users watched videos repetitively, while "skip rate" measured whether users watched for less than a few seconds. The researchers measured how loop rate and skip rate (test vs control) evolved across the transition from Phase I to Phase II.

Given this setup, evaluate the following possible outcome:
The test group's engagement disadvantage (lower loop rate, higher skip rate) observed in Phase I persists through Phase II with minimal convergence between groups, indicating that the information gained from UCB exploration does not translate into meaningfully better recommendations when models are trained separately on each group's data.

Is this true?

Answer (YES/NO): NO